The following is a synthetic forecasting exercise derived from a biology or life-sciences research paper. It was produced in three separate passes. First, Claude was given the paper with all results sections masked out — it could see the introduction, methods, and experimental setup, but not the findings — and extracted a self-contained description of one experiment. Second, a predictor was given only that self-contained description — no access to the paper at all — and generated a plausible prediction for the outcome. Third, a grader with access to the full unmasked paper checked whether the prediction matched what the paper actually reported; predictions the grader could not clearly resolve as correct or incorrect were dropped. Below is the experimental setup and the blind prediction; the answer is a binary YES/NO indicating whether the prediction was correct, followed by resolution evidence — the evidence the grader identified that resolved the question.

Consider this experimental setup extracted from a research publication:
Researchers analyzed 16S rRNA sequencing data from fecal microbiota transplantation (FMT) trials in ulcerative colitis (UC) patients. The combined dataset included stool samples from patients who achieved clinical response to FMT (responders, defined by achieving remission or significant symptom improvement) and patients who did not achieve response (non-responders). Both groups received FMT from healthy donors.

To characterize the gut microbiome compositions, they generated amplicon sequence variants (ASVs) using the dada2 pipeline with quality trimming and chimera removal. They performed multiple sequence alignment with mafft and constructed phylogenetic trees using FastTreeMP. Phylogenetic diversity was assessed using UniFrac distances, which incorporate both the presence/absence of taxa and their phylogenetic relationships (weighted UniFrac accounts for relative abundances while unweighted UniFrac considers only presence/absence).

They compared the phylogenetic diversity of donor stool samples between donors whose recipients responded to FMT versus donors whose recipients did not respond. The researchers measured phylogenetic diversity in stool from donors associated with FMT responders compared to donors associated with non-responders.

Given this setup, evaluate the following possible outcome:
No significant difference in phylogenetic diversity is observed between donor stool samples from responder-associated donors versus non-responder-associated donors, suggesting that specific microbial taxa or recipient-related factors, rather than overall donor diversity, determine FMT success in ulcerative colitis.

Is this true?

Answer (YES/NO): NO